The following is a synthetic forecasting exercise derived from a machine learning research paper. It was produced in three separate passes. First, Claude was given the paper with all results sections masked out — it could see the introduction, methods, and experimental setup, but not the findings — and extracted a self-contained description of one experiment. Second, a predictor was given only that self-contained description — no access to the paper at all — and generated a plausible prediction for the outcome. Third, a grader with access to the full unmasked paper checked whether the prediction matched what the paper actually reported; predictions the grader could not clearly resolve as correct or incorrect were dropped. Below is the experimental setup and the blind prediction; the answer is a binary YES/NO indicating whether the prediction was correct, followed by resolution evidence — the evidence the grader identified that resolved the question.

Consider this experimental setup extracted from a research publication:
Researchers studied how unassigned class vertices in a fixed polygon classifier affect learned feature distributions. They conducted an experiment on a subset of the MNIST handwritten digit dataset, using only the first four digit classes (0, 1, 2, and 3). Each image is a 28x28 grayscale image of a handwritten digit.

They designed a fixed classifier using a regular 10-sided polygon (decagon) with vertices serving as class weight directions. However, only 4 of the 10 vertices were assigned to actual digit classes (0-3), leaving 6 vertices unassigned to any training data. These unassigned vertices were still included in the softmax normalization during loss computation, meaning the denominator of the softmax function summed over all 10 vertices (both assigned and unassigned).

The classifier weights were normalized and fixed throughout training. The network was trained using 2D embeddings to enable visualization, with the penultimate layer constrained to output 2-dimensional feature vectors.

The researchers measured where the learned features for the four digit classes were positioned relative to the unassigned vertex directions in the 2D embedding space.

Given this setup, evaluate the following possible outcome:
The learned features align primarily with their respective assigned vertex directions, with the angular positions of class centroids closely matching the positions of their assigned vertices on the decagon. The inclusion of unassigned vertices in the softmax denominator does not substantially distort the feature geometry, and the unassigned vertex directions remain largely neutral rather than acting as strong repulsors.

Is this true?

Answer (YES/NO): NO